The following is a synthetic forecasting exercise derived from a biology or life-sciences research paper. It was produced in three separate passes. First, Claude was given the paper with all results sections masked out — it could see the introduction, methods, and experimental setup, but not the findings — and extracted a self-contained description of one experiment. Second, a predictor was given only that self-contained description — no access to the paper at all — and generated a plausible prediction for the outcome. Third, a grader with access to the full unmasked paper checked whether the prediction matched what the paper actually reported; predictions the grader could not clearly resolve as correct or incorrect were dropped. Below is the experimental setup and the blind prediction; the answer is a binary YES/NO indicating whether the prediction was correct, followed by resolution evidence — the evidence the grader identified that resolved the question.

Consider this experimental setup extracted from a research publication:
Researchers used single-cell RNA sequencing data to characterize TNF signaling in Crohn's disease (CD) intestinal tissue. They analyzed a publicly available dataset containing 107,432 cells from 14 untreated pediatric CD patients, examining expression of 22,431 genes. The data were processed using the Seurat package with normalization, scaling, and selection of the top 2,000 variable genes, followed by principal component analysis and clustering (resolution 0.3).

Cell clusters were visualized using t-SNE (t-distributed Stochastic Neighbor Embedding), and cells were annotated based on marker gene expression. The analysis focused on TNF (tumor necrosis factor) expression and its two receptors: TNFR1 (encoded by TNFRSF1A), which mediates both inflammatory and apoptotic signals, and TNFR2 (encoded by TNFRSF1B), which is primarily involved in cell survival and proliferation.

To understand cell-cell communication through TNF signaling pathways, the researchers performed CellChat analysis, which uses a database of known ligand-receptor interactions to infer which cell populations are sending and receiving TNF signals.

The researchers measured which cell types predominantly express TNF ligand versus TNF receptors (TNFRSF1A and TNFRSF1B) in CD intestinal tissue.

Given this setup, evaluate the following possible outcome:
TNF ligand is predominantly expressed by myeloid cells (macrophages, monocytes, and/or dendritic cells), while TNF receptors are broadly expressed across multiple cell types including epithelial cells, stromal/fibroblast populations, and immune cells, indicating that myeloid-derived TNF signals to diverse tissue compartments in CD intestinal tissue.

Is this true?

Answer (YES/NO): YES